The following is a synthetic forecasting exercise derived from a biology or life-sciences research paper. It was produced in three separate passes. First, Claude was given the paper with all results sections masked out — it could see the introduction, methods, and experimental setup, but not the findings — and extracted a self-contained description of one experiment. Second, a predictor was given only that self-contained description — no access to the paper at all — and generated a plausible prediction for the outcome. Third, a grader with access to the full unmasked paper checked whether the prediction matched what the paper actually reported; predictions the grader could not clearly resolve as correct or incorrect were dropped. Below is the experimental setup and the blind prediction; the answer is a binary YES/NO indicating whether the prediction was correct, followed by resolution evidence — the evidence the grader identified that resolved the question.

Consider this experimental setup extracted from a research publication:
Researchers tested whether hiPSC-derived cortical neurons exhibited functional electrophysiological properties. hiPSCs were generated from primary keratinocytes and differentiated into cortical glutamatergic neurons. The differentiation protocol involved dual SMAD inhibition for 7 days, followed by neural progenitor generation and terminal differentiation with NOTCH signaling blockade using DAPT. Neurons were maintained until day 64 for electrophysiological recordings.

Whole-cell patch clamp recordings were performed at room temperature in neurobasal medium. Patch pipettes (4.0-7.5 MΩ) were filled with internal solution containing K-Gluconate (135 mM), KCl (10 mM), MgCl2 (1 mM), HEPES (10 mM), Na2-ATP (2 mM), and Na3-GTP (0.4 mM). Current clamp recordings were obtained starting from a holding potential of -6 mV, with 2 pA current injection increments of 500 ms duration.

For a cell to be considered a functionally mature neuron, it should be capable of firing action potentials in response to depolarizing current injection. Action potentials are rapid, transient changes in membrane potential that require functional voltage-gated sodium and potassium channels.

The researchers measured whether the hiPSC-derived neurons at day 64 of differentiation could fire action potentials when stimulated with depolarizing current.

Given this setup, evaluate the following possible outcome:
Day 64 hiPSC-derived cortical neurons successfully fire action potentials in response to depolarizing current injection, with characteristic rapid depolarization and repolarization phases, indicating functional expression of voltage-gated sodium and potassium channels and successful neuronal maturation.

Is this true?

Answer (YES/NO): YES